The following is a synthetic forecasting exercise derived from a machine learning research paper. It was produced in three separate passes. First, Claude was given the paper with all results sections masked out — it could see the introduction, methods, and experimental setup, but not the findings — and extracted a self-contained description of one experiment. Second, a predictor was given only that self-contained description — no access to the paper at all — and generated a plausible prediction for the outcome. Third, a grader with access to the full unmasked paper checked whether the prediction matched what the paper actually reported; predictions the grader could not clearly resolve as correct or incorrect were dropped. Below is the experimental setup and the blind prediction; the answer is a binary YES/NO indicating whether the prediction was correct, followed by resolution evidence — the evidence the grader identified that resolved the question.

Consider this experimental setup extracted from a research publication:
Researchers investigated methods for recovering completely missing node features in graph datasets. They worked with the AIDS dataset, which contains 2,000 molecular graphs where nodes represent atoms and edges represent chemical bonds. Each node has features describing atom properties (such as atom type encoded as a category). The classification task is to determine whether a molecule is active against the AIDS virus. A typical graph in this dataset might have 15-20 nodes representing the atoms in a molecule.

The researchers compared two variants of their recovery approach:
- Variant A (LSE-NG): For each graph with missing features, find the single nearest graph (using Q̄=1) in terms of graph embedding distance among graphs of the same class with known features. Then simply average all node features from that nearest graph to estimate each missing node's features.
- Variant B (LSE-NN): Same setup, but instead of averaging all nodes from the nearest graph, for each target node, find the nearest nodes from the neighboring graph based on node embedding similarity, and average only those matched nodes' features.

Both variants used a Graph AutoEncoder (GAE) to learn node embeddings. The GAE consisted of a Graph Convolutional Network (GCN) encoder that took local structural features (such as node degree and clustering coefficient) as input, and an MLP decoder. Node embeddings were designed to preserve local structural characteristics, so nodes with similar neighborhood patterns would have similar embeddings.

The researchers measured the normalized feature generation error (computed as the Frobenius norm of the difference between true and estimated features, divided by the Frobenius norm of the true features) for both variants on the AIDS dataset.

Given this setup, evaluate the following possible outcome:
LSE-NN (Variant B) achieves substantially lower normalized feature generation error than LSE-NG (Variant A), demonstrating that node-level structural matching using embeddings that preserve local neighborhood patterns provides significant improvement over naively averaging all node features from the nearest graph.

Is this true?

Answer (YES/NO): YES